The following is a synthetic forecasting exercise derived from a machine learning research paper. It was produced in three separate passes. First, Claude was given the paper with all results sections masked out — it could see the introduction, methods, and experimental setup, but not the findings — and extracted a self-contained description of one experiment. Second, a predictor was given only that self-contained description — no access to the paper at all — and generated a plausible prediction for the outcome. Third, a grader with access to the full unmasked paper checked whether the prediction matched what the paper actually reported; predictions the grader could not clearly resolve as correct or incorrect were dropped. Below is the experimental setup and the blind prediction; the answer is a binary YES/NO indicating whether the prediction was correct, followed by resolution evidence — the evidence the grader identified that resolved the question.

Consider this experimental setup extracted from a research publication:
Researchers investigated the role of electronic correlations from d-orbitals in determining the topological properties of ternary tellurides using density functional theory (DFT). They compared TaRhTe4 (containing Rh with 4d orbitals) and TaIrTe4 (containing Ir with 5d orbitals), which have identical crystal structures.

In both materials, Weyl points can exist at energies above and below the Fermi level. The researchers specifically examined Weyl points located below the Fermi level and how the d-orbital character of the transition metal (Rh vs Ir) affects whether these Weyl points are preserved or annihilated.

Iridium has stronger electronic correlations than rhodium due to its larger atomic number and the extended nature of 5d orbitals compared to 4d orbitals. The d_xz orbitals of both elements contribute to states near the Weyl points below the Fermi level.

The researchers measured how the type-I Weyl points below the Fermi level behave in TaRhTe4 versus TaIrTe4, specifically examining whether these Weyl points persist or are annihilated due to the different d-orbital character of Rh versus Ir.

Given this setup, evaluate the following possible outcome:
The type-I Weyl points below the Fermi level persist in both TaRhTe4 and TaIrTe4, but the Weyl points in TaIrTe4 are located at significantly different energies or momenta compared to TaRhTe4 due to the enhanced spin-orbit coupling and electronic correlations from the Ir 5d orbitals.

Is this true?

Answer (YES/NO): NO